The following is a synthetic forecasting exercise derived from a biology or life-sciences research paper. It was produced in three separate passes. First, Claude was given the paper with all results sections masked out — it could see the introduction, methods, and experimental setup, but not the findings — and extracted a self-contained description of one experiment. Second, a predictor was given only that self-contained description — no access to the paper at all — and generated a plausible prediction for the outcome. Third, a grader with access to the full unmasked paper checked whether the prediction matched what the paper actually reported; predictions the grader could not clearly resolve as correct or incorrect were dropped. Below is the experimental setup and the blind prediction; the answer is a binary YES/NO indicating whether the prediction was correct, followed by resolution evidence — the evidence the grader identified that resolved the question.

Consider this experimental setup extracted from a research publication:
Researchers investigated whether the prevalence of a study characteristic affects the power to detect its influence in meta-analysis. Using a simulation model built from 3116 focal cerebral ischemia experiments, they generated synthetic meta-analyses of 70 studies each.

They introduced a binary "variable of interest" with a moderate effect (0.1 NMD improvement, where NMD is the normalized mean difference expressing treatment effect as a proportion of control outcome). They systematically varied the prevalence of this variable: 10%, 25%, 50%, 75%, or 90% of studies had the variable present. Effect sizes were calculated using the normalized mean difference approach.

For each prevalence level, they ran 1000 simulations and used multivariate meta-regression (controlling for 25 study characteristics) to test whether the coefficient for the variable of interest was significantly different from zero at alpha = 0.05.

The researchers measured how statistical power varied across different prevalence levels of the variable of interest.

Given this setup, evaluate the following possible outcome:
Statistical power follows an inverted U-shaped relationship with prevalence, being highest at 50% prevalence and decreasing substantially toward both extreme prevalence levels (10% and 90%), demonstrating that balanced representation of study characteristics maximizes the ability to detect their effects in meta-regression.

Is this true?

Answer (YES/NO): YES